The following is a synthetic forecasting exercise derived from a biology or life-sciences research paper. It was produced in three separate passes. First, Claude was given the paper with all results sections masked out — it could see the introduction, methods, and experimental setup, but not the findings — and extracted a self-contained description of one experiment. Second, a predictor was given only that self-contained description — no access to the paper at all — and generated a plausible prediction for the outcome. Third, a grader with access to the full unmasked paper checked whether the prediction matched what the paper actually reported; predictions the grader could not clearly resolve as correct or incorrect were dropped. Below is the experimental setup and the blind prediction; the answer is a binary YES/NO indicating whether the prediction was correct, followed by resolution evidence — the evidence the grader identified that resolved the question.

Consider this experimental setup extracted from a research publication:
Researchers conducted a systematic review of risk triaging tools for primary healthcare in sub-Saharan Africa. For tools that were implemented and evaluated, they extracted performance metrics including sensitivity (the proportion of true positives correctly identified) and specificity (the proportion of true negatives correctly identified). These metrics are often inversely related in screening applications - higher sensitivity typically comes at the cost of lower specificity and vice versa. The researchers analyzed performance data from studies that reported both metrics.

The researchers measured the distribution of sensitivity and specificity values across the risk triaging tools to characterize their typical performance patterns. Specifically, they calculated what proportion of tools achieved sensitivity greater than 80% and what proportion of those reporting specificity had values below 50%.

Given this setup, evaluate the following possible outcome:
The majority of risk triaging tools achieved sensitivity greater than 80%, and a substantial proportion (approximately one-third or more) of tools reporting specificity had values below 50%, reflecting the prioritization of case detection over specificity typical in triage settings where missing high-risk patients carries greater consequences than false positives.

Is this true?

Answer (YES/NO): YES